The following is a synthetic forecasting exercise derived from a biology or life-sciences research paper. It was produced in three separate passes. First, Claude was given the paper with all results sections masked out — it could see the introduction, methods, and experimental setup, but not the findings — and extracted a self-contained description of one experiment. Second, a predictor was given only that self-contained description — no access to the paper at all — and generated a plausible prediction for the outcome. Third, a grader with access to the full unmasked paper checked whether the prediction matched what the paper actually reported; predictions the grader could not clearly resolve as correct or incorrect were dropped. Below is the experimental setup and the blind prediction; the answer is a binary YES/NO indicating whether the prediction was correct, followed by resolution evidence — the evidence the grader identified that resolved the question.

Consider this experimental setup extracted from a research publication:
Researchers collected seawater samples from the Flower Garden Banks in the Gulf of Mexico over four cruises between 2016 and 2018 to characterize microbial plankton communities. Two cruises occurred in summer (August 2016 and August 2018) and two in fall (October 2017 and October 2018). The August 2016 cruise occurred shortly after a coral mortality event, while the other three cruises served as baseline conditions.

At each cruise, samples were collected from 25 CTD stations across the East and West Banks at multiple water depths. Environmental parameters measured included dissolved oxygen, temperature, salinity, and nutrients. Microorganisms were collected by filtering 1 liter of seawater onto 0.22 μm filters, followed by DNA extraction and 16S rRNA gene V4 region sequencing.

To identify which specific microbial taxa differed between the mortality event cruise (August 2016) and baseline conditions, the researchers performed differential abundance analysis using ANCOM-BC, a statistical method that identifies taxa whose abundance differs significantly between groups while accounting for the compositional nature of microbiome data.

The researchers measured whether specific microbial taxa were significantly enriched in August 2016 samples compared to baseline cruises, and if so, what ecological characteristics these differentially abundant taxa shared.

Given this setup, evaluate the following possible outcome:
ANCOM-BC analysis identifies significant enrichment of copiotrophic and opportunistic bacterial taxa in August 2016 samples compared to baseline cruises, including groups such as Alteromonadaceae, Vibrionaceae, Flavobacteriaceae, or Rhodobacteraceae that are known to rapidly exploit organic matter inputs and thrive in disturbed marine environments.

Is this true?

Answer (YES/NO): NO